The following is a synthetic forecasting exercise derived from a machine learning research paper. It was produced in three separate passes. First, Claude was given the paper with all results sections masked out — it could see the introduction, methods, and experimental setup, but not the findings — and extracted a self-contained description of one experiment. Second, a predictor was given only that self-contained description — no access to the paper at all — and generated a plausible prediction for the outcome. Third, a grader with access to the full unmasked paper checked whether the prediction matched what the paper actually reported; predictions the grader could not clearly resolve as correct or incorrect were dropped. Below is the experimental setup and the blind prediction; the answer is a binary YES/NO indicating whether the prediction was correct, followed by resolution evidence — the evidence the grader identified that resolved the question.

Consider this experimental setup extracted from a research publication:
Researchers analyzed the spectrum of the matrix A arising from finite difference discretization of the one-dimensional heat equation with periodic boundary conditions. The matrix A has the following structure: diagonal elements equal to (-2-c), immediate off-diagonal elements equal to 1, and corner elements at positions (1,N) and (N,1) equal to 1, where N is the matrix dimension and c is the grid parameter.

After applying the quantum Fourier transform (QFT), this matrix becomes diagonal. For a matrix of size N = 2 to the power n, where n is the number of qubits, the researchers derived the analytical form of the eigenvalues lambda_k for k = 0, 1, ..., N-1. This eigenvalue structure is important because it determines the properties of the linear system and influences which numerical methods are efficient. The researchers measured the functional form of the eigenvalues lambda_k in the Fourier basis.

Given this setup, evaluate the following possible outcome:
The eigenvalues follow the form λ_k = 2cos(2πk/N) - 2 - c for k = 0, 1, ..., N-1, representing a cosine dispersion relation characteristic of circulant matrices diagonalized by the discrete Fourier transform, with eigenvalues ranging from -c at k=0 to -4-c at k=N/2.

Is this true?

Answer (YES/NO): YES